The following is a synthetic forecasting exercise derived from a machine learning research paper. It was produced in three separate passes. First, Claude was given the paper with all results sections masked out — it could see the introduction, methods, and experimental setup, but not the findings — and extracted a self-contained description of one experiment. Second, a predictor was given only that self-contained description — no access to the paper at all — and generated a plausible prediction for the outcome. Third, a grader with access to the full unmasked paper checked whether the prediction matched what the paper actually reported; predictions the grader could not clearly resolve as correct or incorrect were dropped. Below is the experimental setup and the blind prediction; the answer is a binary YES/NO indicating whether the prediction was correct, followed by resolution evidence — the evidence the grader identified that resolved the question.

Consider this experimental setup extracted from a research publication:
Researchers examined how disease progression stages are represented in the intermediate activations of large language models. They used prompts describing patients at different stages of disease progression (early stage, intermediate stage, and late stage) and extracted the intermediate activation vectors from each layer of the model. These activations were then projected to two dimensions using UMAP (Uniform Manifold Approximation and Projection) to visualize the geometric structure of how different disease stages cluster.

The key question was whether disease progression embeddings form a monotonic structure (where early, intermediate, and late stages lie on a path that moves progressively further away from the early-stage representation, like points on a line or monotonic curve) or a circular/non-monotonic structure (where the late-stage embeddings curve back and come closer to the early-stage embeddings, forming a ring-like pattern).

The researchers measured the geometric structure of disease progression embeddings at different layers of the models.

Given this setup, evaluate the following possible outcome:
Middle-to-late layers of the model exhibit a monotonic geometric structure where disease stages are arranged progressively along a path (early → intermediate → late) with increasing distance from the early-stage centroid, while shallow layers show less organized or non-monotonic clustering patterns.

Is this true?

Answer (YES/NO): NO